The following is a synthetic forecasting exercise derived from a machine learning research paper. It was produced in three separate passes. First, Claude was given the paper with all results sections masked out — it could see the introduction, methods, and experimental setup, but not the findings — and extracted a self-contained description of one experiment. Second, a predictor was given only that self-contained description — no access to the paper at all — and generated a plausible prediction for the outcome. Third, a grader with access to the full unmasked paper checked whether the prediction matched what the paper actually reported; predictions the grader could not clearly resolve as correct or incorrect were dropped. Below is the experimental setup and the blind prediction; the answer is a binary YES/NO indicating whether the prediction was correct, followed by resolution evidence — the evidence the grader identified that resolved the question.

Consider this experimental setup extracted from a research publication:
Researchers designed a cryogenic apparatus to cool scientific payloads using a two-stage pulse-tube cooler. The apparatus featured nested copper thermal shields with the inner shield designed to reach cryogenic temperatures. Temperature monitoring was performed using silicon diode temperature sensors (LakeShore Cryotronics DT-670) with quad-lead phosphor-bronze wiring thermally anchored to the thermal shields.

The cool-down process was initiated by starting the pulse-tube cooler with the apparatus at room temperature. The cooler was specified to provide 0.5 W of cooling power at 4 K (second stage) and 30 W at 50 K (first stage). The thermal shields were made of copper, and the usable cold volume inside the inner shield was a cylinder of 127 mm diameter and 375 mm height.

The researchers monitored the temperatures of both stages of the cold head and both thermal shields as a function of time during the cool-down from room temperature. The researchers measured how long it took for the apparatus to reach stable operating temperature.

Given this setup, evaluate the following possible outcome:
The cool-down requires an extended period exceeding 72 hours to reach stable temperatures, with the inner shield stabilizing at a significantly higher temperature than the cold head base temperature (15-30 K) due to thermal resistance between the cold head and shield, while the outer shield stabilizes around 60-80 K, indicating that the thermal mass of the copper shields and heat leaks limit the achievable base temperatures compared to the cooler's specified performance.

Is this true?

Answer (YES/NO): NO